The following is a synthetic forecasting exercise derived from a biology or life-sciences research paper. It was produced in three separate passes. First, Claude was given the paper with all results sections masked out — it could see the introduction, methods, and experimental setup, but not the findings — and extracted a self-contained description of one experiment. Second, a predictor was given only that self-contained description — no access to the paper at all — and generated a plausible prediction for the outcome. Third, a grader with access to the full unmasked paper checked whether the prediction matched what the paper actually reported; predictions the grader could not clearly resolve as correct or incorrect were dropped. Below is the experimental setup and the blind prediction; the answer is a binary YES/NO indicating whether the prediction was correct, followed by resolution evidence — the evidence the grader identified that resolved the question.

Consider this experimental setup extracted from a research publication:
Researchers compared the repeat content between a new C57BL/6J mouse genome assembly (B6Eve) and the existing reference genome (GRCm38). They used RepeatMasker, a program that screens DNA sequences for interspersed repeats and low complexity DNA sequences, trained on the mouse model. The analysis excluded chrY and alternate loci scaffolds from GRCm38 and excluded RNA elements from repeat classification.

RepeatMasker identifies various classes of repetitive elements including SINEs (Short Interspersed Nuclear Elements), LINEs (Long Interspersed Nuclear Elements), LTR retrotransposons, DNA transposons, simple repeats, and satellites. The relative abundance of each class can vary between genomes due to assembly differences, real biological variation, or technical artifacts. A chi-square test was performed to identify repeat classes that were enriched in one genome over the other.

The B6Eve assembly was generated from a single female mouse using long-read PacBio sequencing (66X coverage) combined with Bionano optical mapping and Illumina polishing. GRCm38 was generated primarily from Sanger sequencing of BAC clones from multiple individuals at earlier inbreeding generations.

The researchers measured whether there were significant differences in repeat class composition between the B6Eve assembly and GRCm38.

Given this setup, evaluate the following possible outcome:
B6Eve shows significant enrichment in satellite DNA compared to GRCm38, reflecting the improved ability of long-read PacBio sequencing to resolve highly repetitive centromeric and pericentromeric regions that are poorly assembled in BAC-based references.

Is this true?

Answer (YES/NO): NO